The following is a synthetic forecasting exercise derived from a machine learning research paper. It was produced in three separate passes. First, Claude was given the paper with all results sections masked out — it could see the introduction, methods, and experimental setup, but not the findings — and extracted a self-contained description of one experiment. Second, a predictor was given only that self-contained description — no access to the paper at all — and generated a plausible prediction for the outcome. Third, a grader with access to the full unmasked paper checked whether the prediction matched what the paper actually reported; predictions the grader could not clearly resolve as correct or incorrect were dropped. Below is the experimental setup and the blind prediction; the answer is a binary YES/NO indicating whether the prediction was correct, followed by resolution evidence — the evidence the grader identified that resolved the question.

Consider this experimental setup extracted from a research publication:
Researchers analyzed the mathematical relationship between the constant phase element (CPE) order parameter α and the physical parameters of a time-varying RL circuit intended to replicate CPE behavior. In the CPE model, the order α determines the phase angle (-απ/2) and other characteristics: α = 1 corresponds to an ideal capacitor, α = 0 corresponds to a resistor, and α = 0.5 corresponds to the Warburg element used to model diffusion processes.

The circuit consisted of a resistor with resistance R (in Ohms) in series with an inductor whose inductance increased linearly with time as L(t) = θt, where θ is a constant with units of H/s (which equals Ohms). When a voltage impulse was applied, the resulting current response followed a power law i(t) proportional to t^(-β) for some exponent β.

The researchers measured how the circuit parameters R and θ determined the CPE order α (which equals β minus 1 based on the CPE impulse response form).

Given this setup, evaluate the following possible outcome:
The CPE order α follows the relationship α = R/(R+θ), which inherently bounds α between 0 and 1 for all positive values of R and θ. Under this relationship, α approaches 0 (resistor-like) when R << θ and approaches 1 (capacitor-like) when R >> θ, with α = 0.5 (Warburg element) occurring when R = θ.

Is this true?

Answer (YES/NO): NO